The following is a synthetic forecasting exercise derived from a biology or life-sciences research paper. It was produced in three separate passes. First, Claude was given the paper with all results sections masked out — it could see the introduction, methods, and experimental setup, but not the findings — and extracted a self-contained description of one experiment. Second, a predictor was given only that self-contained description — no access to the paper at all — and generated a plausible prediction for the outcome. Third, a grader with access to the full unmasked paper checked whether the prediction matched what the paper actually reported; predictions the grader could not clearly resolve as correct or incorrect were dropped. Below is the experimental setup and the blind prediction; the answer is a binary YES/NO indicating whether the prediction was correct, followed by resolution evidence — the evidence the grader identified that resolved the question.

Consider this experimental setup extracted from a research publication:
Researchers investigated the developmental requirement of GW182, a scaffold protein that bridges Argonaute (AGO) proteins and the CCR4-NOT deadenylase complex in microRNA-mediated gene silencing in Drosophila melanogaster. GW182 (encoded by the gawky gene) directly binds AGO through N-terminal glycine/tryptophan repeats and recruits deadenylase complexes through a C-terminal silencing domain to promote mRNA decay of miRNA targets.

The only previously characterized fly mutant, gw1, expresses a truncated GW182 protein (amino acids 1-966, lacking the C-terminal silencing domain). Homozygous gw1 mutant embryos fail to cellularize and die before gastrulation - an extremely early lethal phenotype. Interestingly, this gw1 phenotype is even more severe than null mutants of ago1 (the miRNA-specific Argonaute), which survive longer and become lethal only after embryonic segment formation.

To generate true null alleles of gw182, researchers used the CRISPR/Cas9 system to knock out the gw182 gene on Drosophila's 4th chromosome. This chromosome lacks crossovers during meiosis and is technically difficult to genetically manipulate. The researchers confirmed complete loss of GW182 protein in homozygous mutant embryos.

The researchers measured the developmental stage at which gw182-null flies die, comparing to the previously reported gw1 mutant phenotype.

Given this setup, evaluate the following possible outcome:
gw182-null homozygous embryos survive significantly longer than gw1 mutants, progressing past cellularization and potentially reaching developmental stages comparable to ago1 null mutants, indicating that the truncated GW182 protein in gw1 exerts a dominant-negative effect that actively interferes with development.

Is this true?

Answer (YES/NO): YES